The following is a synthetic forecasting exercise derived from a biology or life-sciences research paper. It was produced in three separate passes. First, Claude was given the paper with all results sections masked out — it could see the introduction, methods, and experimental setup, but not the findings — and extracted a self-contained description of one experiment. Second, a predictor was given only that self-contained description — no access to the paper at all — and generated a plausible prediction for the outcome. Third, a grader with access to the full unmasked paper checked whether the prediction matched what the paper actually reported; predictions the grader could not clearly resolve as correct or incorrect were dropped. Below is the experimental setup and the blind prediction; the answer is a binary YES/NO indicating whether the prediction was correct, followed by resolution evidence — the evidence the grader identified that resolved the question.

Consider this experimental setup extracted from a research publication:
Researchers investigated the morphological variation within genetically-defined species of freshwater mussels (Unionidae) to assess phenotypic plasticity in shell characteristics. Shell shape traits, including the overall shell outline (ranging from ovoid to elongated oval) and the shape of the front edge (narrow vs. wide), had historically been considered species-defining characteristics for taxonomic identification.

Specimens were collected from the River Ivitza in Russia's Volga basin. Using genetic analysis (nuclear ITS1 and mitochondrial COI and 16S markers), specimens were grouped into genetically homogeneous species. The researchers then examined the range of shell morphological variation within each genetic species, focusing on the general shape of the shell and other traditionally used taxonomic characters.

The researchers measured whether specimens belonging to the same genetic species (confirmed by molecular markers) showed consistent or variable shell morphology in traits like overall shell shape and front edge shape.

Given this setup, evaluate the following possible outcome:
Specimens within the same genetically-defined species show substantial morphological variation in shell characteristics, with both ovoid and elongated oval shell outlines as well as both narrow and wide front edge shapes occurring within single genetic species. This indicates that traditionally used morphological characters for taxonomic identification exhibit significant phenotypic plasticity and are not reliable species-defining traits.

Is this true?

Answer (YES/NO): YES